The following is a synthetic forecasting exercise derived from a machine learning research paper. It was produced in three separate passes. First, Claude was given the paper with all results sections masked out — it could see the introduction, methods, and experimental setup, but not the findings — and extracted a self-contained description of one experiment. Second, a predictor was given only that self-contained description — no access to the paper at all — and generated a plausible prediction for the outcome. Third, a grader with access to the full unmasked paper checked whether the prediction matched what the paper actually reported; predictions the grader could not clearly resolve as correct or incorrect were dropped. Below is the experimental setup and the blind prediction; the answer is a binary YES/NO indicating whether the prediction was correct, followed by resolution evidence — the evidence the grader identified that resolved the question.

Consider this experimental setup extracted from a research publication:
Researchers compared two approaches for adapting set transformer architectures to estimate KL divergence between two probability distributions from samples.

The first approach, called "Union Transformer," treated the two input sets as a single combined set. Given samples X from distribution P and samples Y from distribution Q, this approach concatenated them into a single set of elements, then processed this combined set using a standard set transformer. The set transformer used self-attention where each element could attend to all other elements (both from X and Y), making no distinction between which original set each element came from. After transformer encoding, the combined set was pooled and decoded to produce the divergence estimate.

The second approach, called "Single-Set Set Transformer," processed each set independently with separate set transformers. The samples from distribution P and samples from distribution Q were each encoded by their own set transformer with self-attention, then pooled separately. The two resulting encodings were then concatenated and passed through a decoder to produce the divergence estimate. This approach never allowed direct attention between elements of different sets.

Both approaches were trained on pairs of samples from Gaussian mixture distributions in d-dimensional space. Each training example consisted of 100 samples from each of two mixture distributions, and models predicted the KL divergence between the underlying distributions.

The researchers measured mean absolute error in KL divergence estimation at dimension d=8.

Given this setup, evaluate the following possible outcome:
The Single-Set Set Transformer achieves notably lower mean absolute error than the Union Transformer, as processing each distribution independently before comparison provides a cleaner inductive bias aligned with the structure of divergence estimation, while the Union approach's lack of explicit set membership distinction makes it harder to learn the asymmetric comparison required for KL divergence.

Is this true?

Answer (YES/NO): YES